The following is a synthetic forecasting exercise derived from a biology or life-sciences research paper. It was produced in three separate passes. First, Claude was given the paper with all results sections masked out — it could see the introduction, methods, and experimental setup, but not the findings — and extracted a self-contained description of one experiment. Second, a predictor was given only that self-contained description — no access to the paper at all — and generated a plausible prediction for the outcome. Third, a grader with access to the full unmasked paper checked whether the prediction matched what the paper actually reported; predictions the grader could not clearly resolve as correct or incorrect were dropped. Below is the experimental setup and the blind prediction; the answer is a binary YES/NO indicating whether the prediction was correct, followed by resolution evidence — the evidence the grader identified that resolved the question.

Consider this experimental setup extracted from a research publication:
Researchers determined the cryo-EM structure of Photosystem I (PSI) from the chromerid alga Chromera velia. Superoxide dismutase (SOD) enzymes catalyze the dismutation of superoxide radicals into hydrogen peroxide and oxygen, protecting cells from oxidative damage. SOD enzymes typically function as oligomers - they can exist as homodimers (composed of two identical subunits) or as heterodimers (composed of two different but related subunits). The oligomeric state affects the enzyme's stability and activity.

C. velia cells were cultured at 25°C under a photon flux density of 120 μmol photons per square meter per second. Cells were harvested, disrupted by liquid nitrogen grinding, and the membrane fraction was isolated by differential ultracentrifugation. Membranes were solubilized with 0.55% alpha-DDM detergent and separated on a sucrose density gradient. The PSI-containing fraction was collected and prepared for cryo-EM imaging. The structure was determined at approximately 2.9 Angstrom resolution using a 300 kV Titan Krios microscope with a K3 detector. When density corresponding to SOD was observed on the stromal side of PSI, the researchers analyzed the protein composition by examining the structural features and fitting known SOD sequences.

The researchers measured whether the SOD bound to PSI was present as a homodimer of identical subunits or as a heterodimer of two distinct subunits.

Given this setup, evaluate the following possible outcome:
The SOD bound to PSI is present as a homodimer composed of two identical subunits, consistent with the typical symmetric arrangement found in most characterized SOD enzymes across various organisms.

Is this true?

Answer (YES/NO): NO